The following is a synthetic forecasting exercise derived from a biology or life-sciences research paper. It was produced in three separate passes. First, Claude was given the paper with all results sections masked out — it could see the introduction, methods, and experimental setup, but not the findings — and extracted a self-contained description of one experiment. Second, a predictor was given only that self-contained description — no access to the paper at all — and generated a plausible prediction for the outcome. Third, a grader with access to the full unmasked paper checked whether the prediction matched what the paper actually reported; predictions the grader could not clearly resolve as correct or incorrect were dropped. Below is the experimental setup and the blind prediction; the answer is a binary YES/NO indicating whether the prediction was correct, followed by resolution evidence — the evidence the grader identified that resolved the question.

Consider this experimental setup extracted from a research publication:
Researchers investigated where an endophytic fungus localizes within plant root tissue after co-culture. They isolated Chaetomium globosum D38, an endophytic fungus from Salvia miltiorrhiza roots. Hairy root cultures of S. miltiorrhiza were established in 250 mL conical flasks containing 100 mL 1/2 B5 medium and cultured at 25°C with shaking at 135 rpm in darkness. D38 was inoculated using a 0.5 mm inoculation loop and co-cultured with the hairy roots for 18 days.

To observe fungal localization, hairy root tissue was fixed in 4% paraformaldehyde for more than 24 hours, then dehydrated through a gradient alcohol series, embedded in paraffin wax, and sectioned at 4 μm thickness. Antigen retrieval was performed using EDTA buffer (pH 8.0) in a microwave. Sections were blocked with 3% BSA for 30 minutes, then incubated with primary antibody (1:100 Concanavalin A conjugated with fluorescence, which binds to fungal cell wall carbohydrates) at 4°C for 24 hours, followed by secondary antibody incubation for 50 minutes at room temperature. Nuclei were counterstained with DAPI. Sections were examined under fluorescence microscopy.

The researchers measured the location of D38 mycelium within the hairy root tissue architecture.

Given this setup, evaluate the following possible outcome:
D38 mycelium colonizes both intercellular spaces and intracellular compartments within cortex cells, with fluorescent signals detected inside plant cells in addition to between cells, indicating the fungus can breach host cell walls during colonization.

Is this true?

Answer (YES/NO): NO